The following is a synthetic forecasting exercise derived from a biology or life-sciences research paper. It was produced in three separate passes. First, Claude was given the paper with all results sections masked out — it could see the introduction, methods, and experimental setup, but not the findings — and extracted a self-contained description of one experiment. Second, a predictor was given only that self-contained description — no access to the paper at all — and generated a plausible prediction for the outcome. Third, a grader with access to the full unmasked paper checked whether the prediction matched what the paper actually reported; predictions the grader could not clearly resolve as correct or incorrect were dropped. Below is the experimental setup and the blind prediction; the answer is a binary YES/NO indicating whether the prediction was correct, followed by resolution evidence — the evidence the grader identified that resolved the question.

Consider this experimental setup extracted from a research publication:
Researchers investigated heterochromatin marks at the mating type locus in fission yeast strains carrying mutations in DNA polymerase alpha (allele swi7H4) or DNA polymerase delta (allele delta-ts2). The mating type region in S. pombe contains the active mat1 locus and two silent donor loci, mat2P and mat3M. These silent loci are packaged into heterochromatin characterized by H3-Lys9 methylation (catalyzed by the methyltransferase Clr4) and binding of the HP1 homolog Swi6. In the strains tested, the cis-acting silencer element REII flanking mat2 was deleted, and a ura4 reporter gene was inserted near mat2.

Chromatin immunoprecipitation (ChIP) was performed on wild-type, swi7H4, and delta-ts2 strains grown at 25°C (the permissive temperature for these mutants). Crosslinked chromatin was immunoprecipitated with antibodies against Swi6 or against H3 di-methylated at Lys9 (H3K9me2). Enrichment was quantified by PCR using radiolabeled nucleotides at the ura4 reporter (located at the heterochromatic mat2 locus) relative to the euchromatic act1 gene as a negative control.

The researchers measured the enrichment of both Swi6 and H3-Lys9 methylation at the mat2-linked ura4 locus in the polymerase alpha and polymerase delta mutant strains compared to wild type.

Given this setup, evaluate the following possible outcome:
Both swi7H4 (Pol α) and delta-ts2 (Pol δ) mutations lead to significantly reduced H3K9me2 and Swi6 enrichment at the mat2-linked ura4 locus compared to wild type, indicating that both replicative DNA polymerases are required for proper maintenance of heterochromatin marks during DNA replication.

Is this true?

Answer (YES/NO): YES